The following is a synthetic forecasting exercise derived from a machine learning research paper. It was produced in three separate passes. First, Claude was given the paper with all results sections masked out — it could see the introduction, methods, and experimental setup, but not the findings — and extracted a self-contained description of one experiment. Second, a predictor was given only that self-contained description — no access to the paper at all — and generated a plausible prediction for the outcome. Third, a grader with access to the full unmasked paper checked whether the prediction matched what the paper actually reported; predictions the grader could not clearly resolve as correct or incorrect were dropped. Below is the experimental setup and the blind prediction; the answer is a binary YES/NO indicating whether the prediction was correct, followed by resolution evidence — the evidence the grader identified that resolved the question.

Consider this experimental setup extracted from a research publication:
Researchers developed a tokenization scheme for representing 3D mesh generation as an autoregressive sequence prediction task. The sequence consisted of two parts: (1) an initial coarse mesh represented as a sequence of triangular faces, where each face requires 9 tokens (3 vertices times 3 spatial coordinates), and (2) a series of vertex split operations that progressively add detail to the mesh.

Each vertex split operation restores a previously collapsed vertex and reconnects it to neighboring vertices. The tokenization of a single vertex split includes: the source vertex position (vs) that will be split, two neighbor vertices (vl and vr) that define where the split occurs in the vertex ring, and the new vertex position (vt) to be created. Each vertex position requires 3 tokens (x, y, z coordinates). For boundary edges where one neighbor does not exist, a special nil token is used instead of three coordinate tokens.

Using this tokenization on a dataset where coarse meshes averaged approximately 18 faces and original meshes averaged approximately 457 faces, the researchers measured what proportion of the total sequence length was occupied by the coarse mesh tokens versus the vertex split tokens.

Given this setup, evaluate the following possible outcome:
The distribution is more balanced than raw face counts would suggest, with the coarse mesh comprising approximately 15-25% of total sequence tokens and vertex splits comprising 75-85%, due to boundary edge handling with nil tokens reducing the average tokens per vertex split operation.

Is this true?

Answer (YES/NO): NO